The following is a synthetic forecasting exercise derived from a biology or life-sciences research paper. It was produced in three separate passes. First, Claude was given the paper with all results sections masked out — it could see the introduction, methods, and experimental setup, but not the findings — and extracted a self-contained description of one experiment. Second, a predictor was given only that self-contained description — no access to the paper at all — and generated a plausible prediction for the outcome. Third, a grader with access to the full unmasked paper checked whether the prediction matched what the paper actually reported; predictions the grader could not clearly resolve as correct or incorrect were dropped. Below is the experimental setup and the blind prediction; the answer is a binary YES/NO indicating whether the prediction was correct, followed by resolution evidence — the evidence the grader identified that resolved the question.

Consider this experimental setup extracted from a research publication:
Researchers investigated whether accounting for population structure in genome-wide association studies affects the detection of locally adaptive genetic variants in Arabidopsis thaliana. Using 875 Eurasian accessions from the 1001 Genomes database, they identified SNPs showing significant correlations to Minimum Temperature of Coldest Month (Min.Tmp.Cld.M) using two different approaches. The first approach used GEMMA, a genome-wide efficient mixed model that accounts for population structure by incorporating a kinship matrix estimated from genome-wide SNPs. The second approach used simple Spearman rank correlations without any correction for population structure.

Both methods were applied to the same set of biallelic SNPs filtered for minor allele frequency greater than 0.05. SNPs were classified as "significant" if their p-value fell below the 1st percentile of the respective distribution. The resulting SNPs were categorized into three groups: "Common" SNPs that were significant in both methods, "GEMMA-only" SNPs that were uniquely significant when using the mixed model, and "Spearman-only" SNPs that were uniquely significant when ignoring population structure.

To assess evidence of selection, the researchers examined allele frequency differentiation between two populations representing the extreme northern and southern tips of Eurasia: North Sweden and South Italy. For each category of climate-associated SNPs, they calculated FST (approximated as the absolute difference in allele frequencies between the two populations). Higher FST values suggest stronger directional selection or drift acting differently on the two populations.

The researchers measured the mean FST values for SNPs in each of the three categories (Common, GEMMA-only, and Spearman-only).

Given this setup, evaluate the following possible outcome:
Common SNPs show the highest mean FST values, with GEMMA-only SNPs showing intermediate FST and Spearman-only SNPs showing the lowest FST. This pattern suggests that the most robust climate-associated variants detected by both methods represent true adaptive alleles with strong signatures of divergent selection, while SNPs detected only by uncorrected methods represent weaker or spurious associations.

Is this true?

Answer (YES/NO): NO